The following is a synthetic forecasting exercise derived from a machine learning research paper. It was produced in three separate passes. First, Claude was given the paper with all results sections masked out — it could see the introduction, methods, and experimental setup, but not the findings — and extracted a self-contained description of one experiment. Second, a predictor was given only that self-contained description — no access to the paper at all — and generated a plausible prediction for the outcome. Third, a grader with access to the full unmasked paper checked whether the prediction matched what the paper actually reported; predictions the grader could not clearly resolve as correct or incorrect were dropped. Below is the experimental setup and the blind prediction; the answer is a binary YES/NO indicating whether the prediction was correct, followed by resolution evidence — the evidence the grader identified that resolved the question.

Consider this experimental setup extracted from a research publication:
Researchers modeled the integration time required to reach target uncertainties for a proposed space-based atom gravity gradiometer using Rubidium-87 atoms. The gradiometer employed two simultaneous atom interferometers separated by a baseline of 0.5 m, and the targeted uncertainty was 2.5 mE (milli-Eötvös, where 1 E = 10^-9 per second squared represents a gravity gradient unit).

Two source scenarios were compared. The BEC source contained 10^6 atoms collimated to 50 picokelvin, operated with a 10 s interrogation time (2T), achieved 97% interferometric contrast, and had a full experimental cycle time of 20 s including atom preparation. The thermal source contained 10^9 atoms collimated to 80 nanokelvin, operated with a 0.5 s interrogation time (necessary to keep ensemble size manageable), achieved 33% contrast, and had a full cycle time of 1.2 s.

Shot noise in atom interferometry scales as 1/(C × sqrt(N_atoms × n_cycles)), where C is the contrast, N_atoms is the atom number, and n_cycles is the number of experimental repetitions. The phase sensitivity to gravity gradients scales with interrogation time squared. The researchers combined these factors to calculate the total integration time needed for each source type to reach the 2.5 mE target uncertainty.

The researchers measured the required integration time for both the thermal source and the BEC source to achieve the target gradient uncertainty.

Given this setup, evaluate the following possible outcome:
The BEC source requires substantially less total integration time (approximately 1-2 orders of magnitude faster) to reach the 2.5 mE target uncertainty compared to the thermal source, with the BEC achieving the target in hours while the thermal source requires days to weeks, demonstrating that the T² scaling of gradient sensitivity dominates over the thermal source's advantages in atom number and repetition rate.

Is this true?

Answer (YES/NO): NO